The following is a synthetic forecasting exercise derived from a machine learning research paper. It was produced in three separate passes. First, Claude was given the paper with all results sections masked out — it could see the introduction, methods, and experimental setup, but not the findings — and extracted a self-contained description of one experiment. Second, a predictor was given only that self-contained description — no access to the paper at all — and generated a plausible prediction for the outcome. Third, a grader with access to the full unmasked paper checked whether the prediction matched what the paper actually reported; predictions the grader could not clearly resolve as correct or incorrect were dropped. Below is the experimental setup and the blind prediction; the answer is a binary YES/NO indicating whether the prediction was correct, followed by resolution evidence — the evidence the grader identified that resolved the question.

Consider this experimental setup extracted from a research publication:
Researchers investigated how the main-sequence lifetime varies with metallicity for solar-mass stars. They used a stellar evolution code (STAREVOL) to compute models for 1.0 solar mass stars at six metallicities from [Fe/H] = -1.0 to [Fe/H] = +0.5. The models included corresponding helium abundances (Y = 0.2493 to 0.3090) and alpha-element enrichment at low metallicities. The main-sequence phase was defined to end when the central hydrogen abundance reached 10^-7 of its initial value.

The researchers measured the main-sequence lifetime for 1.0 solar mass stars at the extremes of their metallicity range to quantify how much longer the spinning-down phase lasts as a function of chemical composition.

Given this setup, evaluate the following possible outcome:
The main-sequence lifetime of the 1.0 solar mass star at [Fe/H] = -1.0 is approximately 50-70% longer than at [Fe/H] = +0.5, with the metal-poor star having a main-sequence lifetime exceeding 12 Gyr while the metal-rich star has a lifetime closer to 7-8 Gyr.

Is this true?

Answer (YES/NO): NO